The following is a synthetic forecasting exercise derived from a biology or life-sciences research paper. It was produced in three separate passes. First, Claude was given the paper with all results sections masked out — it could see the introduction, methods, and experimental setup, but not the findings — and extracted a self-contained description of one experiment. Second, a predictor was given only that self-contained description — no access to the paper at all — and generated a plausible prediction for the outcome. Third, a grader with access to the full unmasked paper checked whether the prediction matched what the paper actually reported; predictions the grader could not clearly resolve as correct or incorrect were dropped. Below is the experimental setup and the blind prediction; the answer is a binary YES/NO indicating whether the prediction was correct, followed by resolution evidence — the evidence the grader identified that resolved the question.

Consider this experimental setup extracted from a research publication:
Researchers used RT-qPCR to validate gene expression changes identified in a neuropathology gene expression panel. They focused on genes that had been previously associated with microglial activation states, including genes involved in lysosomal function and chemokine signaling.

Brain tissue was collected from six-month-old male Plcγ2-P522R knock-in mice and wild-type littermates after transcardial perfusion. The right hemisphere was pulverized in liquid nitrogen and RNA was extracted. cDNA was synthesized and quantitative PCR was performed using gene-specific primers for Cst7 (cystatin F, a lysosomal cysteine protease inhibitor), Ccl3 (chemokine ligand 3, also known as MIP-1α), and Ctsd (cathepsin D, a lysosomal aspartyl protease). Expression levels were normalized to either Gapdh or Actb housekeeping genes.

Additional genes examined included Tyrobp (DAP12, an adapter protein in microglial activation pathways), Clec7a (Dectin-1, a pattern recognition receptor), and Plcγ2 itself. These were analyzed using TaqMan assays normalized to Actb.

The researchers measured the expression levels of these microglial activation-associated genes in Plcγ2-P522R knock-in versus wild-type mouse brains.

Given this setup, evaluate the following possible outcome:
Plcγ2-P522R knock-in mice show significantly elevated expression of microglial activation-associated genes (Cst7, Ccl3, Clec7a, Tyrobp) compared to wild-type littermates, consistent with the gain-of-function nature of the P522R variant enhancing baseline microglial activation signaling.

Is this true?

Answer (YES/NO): NO